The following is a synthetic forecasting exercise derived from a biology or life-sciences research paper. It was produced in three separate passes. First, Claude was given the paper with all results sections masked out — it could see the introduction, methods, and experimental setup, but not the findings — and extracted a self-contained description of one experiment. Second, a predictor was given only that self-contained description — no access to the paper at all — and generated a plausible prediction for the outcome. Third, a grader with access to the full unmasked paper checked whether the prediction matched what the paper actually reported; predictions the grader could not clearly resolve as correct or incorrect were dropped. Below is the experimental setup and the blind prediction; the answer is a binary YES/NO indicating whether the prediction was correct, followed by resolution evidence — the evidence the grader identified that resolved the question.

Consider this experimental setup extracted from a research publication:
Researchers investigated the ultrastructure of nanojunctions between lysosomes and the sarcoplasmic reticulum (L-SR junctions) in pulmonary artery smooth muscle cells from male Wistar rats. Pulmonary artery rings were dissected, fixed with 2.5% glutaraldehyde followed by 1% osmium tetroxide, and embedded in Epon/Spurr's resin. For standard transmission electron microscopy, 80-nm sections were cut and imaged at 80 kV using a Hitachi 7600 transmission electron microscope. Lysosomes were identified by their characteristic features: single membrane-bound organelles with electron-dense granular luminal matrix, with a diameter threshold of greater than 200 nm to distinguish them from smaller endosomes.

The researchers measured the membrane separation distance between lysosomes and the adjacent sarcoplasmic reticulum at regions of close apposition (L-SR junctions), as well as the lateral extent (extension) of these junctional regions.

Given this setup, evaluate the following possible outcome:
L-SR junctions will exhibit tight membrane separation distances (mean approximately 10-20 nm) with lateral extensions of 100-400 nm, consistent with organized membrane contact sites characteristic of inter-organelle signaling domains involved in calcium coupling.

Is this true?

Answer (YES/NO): YES